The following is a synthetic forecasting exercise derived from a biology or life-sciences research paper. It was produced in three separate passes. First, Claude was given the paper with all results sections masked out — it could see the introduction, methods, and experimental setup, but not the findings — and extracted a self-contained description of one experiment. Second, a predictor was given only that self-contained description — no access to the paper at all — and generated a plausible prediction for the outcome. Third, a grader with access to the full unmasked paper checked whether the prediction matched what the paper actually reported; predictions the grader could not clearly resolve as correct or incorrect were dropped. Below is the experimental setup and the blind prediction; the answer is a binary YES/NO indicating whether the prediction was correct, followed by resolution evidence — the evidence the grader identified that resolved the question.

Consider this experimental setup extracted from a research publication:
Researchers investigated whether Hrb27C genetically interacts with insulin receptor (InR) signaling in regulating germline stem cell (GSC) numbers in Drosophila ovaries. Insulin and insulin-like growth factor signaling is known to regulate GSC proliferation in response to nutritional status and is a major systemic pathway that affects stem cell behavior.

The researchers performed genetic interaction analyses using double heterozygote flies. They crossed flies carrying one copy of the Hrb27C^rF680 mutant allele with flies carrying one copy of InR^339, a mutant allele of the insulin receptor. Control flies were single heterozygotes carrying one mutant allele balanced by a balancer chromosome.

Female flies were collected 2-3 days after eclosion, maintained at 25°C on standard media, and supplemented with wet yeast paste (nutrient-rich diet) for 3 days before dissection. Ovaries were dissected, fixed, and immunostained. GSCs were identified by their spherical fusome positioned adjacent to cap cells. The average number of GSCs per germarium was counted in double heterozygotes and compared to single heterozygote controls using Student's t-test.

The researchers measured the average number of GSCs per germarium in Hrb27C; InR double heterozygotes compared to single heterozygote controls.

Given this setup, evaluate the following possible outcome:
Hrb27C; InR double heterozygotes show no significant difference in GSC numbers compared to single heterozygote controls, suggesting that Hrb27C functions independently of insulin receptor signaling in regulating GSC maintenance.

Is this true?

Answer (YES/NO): YES